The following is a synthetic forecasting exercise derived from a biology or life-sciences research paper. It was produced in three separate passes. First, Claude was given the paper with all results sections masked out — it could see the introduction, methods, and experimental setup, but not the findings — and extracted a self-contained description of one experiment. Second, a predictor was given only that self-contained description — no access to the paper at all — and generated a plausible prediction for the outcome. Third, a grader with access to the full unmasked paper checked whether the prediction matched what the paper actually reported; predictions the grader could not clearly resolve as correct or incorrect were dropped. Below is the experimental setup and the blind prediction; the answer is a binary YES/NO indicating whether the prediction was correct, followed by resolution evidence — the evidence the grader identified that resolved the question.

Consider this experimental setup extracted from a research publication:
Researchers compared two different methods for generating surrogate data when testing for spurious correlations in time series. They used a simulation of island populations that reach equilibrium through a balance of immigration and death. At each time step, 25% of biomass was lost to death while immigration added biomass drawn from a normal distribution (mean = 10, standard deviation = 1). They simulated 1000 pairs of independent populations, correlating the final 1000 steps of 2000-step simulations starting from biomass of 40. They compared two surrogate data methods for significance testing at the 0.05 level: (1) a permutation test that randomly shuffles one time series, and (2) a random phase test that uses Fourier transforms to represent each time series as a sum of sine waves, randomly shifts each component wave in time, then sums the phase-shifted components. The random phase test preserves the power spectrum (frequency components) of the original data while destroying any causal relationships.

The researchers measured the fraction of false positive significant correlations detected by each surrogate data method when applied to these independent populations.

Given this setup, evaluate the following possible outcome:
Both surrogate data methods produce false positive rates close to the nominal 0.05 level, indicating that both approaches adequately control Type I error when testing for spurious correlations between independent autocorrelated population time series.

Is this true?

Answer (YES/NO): NO